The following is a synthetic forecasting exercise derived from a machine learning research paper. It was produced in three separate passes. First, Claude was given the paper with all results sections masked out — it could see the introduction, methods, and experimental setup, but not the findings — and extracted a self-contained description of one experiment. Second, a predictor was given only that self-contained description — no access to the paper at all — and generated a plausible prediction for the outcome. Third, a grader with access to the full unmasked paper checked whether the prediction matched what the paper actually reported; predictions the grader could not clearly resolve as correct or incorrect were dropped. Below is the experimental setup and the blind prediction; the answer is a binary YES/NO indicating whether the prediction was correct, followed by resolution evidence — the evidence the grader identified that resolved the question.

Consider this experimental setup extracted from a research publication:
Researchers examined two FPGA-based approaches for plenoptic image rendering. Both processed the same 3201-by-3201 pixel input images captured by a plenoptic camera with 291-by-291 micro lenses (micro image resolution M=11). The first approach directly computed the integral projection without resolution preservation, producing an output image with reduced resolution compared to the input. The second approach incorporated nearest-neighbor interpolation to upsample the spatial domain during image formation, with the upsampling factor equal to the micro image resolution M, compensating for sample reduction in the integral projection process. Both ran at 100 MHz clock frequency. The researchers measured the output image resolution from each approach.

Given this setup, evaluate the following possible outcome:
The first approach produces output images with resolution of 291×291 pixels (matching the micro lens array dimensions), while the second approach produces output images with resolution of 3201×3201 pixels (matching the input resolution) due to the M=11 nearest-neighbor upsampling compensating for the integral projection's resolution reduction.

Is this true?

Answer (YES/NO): NO